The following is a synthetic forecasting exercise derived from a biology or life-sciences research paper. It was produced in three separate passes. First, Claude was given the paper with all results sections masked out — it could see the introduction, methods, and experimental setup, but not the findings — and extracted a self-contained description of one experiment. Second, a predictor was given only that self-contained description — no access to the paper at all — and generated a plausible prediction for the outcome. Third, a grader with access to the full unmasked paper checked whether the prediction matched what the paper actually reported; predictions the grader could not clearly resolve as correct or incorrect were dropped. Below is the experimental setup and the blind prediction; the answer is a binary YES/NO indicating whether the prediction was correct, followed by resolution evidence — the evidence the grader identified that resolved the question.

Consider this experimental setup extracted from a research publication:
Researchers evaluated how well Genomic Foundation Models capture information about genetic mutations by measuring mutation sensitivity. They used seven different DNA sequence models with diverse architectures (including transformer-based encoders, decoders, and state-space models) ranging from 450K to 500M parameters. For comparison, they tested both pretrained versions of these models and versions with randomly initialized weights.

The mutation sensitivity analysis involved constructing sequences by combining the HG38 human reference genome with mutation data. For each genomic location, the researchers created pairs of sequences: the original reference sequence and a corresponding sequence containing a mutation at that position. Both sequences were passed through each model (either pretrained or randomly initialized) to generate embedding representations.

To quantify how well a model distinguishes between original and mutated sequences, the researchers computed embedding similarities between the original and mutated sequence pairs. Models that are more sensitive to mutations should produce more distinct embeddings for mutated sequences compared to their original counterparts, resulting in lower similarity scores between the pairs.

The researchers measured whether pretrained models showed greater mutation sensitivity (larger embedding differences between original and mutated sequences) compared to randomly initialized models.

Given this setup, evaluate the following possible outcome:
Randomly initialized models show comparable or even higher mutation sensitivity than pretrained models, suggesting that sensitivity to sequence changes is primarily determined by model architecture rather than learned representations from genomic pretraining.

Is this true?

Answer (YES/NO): YES